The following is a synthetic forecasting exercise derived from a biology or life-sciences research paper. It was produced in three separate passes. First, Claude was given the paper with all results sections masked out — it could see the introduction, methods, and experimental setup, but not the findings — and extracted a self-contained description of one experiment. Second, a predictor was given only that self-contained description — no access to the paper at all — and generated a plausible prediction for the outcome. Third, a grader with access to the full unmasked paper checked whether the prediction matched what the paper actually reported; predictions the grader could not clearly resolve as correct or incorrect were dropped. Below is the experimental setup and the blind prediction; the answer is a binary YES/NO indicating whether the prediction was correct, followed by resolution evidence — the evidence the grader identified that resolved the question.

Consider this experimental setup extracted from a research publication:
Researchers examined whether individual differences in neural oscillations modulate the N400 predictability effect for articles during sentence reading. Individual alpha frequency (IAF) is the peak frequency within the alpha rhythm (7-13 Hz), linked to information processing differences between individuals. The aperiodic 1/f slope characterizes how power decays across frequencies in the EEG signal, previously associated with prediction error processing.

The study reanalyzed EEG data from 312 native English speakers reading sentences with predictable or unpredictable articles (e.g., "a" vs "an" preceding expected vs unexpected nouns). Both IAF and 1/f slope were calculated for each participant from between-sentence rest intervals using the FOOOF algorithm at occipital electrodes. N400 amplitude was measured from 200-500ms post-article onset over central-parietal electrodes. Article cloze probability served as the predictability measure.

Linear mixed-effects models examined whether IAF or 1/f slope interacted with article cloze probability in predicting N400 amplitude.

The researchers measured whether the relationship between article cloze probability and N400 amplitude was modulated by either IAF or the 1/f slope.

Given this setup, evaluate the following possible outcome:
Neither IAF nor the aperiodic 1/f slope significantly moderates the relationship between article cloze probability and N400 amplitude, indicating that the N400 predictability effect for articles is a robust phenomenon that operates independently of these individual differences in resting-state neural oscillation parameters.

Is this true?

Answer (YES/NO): NO